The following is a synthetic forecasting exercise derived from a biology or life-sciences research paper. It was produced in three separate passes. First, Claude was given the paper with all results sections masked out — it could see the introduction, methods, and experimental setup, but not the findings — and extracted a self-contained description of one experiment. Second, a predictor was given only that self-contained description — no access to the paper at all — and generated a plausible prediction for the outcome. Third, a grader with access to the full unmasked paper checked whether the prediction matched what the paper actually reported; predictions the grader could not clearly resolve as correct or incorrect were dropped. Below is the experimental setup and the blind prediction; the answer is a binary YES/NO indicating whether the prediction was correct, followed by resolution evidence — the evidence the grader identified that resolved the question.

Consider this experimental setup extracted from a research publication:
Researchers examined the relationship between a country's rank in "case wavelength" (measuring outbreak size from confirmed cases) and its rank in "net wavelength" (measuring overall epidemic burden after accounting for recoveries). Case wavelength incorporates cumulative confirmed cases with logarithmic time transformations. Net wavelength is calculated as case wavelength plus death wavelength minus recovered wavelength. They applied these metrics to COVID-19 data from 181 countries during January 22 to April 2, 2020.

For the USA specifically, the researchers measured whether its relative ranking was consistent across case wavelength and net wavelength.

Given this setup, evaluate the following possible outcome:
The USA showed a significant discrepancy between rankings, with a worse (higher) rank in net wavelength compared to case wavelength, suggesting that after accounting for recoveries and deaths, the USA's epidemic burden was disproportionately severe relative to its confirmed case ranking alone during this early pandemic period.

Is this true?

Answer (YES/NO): NO